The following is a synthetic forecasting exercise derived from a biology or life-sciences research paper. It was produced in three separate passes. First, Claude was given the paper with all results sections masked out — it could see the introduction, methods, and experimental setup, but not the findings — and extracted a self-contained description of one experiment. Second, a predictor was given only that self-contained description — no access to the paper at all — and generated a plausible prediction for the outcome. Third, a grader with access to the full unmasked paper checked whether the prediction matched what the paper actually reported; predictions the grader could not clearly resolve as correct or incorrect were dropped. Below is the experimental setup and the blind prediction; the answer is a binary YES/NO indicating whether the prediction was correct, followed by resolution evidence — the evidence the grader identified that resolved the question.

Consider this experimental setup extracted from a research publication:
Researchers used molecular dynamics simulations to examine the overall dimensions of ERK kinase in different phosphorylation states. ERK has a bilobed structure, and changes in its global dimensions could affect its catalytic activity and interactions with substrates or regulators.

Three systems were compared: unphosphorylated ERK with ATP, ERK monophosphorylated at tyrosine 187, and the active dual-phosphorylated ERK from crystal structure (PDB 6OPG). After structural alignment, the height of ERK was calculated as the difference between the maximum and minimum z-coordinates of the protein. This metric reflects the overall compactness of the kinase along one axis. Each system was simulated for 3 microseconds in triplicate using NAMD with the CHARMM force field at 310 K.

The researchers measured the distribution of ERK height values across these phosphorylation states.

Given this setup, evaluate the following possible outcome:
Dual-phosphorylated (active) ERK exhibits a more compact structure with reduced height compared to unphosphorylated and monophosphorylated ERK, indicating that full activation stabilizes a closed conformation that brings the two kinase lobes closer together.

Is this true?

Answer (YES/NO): YES